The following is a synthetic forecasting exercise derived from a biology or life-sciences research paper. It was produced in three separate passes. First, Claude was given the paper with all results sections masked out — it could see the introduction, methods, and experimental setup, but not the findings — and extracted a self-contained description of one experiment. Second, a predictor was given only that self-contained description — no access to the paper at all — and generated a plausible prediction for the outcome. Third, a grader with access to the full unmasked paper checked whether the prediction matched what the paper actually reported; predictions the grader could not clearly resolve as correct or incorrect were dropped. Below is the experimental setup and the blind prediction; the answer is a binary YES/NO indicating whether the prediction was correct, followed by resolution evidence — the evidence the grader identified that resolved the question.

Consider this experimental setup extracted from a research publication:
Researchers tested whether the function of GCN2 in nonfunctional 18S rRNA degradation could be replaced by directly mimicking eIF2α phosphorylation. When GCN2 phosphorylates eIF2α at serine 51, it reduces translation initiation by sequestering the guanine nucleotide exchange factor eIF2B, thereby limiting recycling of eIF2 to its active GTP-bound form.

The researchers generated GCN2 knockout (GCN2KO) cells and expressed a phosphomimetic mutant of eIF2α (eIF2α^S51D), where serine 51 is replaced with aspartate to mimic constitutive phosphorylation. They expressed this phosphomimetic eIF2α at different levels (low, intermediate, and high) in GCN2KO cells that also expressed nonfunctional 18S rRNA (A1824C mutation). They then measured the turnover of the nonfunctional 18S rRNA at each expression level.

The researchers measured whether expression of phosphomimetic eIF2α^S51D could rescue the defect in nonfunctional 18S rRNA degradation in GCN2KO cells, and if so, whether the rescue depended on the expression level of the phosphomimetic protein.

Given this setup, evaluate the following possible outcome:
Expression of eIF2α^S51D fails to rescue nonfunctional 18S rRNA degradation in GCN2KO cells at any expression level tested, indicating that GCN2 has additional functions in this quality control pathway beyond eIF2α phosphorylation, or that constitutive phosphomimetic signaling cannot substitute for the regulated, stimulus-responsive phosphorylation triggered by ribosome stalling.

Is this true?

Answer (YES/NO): NO